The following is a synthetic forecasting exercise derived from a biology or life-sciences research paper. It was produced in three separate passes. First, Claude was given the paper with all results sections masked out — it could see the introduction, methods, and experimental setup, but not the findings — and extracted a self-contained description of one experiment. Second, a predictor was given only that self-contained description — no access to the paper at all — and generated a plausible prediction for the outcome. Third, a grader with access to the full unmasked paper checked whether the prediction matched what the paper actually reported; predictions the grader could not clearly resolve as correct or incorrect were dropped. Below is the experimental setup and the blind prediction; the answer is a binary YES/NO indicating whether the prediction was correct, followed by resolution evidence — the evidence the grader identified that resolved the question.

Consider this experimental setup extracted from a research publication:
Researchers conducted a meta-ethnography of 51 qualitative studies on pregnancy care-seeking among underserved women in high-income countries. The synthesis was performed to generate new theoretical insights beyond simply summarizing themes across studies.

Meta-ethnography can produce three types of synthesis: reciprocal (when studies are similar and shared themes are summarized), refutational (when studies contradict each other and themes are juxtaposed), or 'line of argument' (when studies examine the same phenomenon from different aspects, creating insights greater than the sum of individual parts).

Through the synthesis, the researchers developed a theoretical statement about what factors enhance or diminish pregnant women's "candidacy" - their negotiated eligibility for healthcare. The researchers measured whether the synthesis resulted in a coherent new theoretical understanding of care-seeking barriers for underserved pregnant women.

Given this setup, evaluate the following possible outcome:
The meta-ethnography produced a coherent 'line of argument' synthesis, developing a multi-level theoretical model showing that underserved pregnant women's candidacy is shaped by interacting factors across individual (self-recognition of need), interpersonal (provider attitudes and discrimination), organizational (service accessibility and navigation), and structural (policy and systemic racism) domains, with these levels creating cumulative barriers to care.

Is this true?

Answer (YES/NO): NO